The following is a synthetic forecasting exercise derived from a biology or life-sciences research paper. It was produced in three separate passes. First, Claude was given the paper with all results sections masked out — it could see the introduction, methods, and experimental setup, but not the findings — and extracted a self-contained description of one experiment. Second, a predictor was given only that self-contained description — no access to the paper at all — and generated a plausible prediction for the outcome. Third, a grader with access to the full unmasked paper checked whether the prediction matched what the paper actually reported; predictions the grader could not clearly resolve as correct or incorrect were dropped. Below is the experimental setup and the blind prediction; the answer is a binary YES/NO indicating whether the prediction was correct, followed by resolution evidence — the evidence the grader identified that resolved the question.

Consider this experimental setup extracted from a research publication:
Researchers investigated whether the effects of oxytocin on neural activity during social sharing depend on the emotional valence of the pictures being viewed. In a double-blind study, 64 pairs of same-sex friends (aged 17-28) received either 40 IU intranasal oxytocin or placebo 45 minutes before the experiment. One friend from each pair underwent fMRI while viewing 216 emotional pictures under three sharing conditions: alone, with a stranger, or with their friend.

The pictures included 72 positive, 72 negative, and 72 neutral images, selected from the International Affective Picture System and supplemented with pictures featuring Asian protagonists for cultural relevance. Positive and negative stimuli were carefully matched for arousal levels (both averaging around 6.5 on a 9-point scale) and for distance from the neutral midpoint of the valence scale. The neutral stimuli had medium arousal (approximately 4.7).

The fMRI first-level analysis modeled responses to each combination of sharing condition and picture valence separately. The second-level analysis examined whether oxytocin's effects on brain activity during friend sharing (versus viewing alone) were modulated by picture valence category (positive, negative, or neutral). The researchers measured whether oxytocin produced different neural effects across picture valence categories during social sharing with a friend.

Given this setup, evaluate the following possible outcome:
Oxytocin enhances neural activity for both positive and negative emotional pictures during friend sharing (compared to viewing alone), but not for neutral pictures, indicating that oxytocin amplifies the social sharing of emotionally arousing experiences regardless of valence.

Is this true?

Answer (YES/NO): NO